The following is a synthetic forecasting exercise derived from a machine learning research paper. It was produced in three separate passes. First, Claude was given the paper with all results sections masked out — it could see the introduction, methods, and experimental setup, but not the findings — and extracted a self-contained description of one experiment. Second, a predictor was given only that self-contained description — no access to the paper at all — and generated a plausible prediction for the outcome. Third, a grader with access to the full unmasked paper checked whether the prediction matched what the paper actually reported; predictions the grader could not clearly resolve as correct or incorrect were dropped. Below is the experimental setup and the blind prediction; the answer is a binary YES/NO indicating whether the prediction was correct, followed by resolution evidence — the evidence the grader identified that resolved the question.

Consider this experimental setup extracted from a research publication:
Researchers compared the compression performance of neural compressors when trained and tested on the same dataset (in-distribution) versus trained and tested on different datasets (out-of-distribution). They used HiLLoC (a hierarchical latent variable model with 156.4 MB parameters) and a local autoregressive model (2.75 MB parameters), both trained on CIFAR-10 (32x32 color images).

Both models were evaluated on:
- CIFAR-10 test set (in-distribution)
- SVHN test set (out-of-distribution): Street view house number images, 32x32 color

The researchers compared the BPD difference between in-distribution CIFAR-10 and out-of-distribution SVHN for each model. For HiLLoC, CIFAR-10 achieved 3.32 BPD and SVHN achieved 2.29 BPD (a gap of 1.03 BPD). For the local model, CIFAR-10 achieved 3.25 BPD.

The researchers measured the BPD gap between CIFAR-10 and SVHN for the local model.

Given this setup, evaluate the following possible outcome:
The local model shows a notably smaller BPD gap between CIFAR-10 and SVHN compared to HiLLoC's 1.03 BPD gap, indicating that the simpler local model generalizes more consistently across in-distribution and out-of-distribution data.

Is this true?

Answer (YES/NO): NO